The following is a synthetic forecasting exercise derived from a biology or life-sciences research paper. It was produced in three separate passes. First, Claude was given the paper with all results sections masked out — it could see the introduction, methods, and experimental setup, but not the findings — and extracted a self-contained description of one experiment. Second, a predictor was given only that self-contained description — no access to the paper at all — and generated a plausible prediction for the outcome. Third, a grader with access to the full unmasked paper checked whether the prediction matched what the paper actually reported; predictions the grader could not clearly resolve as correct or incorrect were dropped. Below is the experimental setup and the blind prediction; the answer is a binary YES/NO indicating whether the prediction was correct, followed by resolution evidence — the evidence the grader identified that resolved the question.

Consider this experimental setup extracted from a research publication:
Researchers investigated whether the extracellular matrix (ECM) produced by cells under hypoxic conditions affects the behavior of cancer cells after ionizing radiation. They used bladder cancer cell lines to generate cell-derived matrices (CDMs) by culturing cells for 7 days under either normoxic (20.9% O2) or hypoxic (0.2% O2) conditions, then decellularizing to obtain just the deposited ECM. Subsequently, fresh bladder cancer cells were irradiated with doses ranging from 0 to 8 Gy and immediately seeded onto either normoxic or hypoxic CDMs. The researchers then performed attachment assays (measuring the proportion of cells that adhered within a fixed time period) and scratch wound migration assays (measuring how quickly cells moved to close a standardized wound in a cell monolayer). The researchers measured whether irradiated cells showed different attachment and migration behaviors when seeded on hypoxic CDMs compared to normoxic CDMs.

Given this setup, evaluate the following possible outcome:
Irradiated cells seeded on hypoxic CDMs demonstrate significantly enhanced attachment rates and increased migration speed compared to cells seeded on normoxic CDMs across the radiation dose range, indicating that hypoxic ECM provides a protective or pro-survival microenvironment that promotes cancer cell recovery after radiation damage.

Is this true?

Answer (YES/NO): NO